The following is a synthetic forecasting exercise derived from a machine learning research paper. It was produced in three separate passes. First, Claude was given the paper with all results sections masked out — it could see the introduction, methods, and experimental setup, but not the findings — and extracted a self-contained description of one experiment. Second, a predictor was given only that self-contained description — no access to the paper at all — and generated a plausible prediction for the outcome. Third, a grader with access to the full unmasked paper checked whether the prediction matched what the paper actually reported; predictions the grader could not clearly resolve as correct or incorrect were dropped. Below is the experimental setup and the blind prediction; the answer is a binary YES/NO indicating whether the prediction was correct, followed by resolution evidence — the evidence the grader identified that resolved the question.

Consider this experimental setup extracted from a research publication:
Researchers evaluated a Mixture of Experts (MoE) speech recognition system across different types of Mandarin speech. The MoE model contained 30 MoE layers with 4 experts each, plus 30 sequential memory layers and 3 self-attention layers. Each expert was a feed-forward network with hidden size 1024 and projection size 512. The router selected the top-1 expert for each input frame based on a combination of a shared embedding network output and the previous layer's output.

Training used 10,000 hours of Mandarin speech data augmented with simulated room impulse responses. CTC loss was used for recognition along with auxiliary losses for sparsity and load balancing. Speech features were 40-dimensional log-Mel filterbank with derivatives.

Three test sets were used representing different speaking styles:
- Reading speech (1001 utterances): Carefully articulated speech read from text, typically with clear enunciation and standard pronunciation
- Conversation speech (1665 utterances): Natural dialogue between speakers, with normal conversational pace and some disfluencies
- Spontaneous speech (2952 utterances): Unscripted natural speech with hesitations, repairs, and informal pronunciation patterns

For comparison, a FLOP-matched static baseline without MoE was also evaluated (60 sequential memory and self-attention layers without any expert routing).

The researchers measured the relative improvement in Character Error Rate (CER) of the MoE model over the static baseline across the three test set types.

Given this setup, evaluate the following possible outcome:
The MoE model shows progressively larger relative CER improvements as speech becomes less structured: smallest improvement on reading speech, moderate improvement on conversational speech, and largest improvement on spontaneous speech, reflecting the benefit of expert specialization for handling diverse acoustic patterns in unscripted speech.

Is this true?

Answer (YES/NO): NO